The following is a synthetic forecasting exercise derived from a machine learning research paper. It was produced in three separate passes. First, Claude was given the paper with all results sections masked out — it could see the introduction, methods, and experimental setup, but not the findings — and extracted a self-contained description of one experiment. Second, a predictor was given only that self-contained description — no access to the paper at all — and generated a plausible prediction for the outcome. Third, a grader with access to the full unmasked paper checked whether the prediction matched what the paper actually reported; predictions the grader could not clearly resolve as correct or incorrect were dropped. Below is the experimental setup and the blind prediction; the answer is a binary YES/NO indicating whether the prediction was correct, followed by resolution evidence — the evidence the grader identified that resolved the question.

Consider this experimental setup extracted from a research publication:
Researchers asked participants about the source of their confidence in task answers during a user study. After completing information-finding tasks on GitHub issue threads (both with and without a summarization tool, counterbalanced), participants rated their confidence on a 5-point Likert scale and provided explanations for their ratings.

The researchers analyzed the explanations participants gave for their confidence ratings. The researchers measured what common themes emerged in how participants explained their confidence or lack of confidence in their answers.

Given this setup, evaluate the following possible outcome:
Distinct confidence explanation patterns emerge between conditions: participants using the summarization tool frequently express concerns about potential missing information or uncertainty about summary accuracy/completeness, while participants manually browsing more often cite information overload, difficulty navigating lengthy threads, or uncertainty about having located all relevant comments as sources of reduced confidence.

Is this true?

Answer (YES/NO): NO